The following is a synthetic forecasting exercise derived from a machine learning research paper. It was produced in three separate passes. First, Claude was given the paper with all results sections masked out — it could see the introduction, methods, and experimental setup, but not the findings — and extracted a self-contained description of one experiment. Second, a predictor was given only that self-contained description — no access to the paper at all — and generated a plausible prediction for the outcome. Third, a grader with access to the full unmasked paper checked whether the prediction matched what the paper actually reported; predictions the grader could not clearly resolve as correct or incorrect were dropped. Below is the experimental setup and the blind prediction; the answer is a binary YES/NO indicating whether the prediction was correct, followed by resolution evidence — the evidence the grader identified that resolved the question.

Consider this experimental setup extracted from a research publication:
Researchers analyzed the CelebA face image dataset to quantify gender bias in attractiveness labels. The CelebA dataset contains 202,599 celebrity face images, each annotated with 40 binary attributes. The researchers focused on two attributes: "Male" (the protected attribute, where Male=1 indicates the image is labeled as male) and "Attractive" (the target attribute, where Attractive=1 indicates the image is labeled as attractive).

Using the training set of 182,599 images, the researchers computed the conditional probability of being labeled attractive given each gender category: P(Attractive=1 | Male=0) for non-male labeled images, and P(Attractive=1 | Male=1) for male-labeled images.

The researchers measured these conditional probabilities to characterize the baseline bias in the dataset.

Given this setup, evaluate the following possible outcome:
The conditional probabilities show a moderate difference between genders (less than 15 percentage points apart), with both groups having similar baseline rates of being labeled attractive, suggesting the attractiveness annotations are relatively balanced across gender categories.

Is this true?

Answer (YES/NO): NO